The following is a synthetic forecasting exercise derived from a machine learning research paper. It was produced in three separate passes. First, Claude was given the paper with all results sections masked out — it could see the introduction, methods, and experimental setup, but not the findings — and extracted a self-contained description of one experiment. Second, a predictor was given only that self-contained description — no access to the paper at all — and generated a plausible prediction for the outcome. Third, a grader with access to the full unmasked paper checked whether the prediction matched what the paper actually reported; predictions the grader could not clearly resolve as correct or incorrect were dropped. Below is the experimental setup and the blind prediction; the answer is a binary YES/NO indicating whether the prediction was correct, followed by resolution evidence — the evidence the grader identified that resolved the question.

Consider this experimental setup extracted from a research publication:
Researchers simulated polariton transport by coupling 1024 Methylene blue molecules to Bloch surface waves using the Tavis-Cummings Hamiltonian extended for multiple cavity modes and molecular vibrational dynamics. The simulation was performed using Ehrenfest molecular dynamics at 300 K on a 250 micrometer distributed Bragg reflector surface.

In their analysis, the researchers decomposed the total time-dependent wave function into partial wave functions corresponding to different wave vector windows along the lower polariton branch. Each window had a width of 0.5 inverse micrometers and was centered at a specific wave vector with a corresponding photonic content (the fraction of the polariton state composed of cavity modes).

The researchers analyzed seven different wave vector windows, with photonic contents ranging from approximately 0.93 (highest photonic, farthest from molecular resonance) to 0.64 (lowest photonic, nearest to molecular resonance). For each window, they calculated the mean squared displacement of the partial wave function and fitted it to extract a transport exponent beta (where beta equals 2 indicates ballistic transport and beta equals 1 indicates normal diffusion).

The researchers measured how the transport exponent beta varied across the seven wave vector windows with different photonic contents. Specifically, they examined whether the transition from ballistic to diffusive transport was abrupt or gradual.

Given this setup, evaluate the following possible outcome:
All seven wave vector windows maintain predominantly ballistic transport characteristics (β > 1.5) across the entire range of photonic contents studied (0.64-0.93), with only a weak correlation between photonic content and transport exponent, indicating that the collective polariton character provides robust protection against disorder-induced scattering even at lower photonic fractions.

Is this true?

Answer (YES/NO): NO